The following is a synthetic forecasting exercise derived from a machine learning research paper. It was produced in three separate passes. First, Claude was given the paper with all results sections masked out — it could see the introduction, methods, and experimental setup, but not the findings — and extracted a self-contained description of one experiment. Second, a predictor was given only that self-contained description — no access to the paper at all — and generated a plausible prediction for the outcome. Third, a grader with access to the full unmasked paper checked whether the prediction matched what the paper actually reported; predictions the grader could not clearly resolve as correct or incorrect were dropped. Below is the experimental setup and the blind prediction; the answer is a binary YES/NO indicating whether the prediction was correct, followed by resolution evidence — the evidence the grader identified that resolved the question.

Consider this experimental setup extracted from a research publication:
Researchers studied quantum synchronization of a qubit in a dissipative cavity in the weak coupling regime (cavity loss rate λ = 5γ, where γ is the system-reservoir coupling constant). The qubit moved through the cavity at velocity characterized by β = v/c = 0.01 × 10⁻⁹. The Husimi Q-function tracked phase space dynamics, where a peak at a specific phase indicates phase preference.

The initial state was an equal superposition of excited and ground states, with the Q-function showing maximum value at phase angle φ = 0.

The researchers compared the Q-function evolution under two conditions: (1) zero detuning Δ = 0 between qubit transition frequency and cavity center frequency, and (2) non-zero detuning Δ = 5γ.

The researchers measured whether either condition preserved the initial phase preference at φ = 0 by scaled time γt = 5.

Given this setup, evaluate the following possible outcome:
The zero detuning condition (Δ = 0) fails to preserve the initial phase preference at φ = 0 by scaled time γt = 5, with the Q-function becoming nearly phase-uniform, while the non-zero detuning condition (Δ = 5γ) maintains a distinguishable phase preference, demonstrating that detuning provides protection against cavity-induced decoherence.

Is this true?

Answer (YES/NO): NO